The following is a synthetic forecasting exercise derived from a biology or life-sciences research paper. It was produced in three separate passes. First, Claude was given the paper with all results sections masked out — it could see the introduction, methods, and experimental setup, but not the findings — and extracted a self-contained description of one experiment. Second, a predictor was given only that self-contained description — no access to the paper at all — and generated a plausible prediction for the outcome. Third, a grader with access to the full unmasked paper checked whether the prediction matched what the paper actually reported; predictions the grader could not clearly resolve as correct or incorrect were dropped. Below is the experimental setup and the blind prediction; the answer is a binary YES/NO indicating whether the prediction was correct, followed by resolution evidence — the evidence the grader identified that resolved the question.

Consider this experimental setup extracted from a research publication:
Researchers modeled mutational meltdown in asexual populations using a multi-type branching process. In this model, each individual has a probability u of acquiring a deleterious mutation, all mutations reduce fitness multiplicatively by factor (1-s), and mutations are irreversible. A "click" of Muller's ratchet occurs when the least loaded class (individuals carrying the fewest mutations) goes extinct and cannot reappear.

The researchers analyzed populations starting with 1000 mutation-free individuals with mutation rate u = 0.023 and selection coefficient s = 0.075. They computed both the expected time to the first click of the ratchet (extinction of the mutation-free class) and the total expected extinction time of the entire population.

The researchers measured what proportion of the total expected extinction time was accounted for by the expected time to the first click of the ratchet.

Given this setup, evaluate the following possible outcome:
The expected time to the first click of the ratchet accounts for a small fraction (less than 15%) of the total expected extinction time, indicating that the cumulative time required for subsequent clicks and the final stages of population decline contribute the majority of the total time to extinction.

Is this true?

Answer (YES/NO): NO